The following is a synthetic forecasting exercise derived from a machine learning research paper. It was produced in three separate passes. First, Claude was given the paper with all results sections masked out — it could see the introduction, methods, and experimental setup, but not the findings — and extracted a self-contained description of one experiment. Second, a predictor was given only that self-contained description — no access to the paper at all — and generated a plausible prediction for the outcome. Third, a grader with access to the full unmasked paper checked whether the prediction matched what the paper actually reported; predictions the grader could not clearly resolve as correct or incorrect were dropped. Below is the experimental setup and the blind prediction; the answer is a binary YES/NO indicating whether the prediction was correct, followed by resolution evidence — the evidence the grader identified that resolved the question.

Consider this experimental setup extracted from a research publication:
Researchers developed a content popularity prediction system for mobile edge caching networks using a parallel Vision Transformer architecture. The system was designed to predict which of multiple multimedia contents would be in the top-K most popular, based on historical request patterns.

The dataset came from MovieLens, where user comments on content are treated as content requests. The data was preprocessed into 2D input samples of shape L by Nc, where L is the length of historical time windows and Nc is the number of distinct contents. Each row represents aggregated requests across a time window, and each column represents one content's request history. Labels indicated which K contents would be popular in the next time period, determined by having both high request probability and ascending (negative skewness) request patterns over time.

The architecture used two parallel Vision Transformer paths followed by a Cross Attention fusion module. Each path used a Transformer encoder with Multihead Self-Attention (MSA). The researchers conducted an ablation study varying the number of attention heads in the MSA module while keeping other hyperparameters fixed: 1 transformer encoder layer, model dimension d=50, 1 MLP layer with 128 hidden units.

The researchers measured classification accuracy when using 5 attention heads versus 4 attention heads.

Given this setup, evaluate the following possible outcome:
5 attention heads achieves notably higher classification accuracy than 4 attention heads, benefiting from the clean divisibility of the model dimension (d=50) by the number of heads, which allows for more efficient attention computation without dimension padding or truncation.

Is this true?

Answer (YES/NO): YES